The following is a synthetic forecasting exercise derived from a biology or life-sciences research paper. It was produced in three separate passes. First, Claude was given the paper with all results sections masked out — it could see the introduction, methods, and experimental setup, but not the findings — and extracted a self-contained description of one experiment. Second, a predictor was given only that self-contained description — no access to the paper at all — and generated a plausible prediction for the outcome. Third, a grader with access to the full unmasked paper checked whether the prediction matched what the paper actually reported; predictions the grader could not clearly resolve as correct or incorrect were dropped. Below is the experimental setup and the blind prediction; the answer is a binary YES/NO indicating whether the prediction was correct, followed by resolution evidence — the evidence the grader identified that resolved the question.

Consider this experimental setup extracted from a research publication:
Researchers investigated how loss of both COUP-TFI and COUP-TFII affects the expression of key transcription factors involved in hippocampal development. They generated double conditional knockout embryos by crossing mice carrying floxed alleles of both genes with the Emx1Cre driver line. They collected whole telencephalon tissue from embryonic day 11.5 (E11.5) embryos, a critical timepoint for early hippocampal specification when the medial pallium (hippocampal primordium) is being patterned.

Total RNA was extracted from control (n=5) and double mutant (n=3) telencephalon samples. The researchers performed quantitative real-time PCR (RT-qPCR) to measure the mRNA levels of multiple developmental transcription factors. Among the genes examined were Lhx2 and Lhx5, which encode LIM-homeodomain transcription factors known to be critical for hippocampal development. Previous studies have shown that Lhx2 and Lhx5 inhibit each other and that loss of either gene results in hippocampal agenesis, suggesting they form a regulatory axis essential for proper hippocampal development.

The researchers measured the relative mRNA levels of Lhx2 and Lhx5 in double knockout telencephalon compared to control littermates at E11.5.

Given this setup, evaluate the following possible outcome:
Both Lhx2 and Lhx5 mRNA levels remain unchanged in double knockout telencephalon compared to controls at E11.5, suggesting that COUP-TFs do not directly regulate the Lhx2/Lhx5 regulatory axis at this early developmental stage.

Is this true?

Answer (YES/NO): NO